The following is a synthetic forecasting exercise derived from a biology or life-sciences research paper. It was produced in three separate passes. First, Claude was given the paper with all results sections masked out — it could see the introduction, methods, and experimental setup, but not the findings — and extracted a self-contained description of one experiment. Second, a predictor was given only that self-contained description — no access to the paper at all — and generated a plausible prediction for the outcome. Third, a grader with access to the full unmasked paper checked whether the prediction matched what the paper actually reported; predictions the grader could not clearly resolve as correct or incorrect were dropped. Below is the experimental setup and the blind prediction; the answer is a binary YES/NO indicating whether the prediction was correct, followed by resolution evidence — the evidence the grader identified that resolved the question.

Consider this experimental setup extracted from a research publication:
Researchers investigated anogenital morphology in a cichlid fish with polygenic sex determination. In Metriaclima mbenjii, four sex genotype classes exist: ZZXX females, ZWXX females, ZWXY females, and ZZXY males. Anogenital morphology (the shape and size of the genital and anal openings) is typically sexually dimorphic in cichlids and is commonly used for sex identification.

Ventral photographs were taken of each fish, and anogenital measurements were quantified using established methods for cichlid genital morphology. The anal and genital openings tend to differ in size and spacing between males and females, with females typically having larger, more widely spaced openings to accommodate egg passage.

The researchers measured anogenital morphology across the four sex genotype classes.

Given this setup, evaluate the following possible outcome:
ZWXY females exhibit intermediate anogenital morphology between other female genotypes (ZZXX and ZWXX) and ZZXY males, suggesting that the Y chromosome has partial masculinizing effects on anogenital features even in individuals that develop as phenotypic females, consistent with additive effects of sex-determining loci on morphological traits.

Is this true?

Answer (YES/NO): YES